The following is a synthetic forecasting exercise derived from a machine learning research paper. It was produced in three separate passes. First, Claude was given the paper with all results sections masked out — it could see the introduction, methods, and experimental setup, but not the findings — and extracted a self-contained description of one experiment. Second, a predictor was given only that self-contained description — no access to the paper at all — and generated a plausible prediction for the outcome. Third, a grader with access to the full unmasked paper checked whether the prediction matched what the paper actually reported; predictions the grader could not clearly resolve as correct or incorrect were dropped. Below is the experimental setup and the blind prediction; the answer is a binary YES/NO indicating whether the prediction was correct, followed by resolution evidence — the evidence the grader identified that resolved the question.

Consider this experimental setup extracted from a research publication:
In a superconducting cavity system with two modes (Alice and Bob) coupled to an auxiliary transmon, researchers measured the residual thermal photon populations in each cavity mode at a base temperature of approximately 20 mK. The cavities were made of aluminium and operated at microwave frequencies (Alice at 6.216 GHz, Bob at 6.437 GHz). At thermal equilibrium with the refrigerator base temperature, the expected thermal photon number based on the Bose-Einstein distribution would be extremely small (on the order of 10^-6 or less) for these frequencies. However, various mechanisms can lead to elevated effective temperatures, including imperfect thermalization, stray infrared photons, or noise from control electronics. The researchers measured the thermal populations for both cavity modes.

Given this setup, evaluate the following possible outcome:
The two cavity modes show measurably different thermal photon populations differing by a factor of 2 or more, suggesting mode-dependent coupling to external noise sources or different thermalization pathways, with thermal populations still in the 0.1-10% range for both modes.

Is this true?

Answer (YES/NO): NO